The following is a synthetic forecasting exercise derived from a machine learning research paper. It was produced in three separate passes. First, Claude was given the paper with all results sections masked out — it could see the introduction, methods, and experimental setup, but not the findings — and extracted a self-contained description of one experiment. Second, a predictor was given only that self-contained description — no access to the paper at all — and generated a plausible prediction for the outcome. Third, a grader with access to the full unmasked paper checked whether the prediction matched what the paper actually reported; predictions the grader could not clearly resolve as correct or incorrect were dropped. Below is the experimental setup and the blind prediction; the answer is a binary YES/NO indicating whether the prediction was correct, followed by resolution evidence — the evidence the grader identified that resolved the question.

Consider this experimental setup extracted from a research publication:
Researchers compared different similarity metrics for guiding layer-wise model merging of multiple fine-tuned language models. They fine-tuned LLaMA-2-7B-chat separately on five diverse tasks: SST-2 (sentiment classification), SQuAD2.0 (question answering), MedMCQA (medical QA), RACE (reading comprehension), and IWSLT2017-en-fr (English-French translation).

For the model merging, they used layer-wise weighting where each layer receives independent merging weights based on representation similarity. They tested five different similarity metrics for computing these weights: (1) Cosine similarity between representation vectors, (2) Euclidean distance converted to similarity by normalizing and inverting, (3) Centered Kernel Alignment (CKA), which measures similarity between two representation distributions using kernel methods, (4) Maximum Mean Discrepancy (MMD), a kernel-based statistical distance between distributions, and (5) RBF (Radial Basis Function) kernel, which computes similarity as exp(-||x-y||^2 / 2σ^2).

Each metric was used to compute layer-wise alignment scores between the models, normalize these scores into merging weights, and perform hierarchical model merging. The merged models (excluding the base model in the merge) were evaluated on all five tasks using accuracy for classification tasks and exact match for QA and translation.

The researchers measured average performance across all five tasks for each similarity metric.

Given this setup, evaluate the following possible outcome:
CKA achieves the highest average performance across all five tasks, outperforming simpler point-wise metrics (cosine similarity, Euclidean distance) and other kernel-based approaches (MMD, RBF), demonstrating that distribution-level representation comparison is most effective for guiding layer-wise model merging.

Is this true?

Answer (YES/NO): NO